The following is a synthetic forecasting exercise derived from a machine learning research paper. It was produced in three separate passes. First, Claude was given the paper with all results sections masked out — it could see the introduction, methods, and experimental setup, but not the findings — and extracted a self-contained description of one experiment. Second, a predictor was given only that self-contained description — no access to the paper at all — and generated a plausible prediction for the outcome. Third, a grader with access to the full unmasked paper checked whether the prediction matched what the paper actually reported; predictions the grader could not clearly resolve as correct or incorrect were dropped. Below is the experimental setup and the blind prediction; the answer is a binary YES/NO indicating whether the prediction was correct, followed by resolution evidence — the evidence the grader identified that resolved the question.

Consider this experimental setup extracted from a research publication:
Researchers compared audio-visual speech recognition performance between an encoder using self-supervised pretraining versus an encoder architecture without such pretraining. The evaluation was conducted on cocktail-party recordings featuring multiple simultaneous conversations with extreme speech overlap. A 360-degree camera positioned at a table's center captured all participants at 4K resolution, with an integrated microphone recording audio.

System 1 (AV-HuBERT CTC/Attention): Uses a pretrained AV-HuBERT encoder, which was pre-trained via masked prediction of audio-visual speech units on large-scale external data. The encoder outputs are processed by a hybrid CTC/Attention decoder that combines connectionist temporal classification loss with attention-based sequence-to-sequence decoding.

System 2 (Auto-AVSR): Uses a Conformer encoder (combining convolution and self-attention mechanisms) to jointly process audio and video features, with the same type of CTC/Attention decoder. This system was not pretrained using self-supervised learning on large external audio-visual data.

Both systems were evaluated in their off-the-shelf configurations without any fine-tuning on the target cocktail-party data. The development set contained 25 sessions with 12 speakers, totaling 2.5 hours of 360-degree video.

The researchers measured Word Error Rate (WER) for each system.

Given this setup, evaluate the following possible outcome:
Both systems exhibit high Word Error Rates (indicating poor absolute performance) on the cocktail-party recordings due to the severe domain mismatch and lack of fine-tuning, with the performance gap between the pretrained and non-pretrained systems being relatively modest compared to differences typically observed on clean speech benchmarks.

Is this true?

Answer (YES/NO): NO